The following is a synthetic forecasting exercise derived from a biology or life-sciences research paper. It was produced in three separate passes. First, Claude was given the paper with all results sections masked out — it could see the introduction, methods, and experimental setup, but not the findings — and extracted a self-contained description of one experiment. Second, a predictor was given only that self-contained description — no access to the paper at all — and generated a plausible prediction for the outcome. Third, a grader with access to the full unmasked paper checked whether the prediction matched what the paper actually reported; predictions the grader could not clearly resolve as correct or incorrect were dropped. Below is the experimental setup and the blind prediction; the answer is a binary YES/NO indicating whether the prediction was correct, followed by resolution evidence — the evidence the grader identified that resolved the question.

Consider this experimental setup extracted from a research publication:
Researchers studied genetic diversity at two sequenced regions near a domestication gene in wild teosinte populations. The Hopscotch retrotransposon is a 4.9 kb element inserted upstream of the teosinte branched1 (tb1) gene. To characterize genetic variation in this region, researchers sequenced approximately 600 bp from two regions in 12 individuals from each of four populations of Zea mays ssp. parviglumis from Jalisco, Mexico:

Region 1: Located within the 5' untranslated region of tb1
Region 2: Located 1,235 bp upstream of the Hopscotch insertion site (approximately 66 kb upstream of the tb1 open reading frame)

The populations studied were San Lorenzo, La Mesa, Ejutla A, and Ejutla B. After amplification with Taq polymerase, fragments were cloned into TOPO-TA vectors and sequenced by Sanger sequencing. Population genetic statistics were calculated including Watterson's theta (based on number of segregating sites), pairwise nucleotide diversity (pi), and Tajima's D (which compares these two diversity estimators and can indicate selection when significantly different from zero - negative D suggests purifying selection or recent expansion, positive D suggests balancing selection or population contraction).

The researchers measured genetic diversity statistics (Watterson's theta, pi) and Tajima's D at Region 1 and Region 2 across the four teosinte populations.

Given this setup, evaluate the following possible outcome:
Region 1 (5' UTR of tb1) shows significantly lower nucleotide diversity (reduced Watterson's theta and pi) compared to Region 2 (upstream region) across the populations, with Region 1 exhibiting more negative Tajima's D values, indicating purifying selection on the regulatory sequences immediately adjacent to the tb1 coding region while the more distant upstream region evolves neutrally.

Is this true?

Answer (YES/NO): NO